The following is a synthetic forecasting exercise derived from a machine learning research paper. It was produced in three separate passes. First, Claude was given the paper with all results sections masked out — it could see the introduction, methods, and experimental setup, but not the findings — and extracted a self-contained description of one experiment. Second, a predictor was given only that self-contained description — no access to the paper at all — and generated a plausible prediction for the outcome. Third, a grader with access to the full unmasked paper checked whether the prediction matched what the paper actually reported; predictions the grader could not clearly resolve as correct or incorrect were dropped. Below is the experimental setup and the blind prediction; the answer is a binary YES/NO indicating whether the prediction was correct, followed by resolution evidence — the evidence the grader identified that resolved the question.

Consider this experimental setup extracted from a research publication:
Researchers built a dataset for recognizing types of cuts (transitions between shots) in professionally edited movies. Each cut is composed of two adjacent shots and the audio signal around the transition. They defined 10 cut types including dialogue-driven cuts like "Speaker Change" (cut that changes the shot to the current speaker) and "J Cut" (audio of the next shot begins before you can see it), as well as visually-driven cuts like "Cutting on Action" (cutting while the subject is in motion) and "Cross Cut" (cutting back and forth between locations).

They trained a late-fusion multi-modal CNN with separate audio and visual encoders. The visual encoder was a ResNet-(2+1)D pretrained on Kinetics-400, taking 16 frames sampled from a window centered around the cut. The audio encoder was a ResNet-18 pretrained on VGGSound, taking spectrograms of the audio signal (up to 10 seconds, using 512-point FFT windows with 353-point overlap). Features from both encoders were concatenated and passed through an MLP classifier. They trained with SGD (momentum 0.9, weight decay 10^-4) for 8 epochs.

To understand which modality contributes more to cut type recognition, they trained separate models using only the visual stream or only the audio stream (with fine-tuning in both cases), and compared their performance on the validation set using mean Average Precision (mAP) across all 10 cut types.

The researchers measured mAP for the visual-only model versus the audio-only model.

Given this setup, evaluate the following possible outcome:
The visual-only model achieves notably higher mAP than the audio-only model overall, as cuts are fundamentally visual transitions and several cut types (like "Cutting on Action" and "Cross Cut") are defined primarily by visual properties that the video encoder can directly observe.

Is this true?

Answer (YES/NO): YES